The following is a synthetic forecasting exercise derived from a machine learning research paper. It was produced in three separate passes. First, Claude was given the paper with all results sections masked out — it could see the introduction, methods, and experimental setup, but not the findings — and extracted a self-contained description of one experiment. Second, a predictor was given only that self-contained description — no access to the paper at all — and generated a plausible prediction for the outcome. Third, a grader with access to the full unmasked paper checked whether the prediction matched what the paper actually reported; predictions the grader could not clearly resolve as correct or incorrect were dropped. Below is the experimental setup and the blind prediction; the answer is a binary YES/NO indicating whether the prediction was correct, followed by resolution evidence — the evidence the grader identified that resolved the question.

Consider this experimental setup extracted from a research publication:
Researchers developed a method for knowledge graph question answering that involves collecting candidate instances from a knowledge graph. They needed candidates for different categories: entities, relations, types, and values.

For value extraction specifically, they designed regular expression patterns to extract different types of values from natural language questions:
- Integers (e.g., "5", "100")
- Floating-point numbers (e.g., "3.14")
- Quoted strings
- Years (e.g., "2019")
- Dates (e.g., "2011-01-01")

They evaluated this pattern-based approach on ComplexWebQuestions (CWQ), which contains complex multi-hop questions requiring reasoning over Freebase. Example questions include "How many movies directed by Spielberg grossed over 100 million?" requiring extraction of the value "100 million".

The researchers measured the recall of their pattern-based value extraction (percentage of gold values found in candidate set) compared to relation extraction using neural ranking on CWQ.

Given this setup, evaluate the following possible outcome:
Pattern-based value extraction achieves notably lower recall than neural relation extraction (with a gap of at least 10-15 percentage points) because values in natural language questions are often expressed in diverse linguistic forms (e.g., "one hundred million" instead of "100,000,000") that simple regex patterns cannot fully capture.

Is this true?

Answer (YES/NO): NO